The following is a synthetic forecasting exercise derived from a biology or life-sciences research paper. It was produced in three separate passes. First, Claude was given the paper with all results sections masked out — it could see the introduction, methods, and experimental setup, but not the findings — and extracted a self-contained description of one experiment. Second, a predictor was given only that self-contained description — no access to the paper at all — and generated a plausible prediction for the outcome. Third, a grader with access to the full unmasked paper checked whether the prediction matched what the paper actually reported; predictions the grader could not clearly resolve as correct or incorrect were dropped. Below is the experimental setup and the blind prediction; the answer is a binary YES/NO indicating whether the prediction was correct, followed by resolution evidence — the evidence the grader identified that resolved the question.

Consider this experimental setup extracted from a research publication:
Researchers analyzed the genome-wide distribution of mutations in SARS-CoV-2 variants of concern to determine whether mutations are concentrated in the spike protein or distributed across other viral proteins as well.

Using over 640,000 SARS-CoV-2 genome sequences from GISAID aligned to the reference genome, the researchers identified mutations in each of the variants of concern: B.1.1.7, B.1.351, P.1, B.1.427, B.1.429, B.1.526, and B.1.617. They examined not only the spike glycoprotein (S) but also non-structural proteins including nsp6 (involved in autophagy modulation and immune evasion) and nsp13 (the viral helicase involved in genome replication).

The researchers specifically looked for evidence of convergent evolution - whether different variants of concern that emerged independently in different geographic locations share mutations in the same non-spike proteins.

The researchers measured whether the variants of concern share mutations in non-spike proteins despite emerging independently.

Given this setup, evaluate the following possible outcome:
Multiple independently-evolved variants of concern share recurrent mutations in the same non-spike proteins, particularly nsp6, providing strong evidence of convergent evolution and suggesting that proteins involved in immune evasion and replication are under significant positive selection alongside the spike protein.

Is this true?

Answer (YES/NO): YES